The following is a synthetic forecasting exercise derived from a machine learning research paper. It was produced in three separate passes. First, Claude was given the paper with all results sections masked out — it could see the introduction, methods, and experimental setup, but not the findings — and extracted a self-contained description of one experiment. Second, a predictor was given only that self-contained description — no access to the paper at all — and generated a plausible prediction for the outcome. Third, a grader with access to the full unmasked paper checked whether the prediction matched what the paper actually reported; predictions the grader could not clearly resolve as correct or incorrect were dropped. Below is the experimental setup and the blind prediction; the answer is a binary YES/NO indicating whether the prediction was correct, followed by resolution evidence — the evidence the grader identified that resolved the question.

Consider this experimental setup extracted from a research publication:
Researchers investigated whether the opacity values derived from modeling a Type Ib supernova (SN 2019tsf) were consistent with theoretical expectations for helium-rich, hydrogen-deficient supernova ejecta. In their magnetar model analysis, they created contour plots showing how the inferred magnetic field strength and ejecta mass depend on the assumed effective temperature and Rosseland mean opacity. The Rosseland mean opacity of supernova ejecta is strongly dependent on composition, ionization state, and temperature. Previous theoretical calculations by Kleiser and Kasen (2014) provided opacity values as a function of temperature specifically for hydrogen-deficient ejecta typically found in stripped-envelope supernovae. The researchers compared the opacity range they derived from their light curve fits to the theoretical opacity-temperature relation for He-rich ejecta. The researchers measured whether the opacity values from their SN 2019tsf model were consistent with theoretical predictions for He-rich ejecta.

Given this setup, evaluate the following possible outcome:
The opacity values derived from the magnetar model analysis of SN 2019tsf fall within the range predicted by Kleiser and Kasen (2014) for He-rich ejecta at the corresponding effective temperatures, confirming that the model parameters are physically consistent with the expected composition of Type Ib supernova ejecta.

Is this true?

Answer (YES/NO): YES